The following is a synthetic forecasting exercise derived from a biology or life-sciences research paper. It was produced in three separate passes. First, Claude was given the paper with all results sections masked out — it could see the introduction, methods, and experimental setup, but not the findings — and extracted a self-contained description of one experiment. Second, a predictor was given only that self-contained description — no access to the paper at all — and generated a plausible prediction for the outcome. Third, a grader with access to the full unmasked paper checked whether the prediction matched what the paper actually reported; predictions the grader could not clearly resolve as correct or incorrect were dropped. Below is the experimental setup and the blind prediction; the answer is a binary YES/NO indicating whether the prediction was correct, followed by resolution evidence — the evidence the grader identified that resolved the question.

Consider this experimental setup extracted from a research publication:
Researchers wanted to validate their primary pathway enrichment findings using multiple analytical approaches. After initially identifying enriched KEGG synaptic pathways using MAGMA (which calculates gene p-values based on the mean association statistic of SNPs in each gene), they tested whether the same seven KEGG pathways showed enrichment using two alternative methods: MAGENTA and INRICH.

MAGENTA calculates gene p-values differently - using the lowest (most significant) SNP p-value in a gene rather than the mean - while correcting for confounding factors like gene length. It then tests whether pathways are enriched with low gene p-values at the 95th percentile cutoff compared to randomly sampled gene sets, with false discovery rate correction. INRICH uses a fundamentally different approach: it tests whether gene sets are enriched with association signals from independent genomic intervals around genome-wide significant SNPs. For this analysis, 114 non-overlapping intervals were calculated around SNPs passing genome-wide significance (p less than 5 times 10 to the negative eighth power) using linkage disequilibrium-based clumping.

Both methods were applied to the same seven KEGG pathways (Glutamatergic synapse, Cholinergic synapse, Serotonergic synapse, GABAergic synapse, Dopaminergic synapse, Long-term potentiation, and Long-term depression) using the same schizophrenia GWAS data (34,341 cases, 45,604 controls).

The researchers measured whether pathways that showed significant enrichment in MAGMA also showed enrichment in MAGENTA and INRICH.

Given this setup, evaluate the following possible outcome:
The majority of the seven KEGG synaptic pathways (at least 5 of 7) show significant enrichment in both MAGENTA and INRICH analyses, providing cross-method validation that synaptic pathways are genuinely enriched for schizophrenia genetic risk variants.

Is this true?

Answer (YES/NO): NO